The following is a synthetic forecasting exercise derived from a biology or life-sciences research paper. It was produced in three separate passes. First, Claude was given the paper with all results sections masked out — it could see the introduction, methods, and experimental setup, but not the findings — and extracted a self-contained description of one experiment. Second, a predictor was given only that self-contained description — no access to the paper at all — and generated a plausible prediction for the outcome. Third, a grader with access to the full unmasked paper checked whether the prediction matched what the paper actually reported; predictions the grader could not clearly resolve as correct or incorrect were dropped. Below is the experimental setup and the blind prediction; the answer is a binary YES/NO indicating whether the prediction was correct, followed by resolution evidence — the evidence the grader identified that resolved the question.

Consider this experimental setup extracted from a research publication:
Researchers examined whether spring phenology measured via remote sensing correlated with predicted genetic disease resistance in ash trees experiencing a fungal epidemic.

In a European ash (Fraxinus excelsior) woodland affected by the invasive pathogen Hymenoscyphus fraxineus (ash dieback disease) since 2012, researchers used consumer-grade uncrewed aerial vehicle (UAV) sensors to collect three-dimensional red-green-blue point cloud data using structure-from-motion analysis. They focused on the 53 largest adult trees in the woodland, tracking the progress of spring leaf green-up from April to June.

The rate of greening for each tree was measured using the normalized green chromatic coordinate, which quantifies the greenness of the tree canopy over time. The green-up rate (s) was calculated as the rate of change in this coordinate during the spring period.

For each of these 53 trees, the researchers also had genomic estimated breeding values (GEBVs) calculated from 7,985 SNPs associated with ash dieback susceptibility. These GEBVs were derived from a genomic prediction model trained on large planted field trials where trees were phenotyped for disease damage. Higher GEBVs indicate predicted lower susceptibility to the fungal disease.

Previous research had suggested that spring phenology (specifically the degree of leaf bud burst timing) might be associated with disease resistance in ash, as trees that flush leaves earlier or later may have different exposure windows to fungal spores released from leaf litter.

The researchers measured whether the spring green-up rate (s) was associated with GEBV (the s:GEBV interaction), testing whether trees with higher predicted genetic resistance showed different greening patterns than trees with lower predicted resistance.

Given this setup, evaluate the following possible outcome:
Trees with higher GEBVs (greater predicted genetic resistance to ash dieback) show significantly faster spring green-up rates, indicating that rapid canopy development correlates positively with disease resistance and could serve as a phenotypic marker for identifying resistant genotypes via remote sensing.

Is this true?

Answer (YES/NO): YES